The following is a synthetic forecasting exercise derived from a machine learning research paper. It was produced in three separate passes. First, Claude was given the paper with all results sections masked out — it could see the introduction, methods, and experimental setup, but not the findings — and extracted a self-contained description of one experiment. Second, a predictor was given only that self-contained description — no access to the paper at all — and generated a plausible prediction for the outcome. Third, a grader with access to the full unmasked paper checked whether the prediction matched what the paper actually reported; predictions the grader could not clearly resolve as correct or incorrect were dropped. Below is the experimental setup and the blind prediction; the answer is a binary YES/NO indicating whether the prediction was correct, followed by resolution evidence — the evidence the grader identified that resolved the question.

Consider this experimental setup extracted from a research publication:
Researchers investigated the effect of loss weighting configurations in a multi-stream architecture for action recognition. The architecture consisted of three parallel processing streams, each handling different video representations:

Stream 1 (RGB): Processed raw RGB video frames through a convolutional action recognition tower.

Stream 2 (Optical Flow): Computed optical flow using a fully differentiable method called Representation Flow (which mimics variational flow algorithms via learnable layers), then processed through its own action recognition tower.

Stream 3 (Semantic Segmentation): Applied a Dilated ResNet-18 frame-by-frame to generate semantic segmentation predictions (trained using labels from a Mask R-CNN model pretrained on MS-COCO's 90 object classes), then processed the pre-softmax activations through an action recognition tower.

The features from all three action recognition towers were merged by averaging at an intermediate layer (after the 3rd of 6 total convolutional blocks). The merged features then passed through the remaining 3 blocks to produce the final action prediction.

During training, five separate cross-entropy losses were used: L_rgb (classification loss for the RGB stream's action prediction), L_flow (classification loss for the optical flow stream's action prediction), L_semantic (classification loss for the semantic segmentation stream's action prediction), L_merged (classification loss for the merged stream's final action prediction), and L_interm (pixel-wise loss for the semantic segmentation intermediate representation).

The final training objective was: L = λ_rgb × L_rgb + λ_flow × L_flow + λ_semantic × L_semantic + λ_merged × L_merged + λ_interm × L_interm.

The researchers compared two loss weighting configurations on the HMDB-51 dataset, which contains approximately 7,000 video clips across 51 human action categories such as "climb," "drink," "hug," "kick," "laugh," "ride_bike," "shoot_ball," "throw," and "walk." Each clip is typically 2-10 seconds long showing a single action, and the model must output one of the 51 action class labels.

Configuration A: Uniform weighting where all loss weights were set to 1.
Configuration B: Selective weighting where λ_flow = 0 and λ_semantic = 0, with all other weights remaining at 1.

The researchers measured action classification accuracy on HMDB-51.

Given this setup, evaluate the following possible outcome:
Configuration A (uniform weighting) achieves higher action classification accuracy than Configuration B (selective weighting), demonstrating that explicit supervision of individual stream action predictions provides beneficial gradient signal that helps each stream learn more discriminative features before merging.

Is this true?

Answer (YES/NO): NO